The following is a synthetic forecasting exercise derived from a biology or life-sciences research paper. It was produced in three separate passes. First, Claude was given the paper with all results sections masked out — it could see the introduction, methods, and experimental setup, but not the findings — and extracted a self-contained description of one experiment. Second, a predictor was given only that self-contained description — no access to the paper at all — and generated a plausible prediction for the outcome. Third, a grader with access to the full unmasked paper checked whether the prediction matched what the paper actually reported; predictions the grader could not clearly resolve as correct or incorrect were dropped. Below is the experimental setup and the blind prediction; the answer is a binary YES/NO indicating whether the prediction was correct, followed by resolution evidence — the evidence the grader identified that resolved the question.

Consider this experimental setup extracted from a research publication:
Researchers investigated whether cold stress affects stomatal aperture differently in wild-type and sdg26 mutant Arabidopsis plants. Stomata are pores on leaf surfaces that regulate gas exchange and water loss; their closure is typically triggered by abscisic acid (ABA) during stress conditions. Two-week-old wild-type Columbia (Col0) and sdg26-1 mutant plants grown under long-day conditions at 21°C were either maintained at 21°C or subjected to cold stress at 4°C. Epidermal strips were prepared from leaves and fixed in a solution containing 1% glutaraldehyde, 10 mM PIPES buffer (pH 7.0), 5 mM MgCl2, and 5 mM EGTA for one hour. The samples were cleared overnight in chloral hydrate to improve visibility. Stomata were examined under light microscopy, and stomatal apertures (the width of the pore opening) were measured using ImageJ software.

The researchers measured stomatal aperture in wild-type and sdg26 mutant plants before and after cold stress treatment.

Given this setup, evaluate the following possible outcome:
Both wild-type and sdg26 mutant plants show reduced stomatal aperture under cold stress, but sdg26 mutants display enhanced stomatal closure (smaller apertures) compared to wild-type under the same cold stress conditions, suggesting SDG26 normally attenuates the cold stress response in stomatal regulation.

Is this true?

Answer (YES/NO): NO